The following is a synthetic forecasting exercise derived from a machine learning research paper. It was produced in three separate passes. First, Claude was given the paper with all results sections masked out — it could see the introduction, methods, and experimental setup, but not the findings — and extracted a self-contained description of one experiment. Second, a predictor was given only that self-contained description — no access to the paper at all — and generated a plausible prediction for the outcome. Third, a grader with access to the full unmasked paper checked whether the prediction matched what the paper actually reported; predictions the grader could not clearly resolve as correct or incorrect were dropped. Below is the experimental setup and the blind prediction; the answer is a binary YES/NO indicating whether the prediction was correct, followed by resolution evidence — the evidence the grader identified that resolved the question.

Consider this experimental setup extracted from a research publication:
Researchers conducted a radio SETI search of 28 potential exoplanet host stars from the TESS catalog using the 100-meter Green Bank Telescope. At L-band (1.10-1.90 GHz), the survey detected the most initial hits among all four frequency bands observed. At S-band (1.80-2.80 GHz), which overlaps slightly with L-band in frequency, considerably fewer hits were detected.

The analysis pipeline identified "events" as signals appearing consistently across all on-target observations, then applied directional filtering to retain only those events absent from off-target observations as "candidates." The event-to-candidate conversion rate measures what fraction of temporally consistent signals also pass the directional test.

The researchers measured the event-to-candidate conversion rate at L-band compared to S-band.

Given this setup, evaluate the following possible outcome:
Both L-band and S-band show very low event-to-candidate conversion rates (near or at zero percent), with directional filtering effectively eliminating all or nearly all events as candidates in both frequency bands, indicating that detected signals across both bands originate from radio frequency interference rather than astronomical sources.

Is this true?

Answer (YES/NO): YES